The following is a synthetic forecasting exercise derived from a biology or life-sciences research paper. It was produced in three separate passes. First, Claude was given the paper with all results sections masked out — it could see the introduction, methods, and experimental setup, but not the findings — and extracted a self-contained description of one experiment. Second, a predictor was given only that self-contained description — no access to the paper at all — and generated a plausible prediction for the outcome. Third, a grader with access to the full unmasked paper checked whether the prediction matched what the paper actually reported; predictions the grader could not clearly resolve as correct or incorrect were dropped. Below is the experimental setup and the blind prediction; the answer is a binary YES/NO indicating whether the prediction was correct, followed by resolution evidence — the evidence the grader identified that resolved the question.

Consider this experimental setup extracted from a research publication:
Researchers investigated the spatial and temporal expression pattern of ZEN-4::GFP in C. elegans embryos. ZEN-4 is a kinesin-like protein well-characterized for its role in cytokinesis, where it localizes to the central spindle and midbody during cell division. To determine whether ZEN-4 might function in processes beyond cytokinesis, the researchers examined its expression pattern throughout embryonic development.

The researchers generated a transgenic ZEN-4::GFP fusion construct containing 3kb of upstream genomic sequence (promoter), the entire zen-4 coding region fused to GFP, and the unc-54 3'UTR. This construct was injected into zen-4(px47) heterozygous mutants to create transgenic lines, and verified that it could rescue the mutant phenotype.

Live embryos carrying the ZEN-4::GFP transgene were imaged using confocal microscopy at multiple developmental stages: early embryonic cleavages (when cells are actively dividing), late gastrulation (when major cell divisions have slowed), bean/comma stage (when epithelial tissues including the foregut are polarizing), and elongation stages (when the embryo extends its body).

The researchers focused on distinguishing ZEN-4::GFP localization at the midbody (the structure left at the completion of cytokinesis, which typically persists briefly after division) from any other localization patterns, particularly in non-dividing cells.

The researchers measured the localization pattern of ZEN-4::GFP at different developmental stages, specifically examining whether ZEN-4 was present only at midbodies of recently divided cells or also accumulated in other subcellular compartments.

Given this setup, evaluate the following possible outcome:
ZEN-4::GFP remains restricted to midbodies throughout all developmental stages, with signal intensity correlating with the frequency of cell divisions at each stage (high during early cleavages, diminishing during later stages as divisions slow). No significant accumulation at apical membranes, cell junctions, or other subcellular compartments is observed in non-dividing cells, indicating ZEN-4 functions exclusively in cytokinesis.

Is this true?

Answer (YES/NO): NO